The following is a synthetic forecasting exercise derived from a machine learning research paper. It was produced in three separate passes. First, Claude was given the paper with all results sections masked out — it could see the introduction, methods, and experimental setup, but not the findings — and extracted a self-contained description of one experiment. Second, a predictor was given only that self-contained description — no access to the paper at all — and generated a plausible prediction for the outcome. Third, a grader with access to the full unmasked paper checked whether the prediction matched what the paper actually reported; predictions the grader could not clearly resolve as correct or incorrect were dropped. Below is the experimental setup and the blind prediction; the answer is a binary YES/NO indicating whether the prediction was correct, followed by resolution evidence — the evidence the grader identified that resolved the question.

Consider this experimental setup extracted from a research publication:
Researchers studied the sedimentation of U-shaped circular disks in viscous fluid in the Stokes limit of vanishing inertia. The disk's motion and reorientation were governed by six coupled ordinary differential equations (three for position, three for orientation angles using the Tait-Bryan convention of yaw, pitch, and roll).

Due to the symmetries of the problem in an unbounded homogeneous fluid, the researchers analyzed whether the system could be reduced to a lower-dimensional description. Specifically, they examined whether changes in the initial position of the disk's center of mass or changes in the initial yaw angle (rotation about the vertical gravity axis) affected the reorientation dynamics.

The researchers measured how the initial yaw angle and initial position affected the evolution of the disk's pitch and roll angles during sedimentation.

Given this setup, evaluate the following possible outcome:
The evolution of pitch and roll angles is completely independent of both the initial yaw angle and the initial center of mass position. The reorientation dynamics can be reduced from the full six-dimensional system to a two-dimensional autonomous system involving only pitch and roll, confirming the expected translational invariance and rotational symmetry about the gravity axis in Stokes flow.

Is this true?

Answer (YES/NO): YES